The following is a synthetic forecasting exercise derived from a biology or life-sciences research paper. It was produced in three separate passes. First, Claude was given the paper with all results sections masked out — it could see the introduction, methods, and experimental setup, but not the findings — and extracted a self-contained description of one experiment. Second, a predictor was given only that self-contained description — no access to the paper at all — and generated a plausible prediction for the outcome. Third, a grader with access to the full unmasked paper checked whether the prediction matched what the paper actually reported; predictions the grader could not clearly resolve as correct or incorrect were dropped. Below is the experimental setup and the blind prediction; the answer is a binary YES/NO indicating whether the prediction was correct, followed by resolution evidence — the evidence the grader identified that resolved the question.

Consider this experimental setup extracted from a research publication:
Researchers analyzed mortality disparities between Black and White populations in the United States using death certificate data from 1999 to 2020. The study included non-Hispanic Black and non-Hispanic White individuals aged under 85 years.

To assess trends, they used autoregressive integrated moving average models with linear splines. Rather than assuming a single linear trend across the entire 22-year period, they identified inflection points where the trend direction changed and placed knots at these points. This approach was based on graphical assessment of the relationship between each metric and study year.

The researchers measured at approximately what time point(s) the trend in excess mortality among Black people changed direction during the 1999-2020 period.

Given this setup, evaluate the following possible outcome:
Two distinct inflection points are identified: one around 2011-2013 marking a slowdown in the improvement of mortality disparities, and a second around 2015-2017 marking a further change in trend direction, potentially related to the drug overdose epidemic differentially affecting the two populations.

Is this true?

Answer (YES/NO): NO